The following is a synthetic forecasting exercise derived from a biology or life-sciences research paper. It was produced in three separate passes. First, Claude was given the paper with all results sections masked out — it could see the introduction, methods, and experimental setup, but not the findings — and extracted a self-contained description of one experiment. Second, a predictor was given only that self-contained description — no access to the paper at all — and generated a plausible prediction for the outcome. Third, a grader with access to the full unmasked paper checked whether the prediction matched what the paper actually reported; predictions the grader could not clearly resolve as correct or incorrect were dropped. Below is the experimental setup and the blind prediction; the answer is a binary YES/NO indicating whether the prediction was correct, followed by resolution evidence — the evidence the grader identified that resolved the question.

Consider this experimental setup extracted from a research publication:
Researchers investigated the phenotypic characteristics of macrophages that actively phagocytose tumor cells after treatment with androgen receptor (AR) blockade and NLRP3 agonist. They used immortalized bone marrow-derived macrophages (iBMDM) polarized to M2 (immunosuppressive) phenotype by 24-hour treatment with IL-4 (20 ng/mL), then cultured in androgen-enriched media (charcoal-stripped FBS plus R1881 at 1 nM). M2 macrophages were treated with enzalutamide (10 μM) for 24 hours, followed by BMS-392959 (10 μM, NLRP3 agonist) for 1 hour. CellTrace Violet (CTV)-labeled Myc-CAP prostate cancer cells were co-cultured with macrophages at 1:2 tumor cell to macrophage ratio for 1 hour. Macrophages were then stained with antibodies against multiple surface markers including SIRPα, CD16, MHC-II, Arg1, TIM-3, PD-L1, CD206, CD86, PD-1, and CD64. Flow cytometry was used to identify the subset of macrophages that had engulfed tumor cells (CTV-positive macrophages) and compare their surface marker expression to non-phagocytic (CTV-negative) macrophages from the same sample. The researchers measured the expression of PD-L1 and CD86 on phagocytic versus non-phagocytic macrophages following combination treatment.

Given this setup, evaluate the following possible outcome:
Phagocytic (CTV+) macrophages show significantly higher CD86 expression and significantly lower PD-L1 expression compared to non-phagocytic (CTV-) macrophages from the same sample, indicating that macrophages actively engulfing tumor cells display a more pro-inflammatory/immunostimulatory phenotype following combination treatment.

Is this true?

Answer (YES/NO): NO